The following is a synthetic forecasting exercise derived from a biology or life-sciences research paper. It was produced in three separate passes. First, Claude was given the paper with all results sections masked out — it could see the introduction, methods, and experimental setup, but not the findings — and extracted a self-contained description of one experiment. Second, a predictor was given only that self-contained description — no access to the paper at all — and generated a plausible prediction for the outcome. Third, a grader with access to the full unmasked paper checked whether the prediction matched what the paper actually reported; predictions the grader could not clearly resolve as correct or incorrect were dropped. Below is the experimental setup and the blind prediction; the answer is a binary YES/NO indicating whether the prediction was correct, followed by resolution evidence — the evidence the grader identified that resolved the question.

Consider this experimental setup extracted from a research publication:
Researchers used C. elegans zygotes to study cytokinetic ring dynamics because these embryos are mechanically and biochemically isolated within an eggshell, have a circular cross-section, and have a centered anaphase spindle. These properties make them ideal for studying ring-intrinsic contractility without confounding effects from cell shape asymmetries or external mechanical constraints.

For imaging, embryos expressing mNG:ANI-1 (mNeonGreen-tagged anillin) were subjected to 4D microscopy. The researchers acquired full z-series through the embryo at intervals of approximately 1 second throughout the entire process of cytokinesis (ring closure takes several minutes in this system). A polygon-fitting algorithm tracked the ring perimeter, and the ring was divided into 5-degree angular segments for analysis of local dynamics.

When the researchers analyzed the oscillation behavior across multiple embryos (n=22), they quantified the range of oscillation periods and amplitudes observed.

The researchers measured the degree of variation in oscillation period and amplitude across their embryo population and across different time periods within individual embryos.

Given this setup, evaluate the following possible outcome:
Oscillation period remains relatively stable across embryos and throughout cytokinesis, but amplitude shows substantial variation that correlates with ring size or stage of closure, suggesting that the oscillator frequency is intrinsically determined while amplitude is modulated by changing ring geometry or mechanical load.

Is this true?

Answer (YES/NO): NO